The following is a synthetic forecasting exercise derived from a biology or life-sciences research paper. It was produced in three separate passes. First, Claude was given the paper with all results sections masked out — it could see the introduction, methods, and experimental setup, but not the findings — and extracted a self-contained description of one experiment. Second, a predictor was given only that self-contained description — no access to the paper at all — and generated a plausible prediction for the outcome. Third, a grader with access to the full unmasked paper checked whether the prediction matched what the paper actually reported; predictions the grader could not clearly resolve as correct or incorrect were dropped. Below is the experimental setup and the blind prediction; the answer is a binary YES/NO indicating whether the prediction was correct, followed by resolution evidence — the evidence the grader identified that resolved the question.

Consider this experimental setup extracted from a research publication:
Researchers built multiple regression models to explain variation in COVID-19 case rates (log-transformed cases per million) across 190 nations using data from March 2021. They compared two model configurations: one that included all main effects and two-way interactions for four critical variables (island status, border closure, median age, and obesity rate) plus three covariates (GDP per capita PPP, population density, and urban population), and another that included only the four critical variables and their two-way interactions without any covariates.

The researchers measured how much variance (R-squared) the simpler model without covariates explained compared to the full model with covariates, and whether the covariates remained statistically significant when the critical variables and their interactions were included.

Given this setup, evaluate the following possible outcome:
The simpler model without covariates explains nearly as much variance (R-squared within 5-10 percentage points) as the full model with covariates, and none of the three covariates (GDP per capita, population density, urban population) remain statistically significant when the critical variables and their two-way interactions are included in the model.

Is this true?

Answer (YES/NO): YES